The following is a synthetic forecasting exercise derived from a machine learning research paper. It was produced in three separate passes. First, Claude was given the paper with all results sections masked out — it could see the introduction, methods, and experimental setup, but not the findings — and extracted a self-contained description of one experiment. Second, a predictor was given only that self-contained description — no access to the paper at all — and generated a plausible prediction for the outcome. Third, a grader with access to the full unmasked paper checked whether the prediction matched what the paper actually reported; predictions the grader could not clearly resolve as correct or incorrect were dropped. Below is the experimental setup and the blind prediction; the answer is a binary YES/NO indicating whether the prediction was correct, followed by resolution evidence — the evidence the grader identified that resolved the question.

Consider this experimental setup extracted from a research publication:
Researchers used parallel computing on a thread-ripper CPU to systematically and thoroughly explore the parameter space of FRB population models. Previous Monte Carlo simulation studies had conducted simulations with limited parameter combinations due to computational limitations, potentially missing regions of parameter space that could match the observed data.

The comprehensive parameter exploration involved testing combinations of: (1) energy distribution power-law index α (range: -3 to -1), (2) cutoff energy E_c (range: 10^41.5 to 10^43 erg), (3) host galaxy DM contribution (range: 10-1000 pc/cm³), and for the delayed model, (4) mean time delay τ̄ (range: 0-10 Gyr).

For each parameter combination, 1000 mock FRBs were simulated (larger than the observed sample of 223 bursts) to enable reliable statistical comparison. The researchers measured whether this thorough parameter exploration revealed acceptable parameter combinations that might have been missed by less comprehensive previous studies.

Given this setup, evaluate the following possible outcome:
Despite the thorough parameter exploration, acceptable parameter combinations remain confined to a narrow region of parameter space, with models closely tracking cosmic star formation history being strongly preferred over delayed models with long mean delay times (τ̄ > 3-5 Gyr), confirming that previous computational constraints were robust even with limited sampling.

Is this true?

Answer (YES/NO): NO